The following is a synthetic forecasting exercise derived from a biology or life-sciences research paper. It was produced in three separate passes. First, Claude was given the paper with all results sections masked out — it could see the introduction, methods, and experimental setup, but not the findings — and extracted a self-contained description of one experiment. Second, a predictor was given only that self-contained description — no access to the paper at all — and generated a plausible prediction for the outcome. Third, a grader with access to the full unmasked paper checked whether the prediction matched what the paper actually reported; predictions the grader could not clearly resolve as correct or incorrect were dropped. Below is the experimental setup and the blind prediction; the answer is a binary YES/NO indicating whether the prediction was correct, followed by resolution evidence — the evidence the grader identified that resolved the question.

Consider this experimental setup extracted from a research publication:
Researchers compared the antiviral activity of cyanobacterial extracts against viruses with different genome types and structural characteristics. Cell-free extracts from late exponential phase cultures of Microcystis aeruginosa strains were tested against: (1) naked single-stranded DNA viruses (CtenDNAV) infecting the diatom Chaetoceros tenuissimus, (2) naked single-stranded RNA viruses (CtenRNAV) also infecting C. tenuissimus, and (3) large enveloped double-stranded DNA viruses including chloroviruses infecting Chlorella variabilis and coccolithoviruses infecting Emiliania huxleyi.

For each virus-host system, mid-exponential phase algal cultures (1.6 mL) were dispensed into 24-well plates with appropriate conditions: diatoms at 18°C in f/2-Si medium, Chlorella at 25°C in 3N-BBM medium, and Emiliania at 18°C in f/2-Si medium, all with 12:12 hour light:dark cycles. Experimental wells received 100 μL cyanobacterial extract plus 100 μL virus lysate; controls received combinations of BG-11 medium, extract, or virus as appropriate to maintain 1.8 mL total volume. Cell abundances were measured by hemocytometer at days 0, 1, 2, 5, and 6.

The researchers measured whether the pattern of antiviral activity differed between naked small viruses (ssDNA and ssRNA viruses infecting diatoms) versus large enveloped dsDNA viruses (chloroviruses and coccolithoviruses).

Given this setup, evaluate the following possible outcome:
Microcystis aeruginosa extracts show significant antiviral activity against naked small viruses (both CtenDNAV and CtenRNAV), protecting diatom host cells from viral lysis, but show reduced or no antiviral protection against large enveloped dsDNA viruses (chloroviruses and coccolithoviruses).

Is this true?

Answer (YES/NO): YES